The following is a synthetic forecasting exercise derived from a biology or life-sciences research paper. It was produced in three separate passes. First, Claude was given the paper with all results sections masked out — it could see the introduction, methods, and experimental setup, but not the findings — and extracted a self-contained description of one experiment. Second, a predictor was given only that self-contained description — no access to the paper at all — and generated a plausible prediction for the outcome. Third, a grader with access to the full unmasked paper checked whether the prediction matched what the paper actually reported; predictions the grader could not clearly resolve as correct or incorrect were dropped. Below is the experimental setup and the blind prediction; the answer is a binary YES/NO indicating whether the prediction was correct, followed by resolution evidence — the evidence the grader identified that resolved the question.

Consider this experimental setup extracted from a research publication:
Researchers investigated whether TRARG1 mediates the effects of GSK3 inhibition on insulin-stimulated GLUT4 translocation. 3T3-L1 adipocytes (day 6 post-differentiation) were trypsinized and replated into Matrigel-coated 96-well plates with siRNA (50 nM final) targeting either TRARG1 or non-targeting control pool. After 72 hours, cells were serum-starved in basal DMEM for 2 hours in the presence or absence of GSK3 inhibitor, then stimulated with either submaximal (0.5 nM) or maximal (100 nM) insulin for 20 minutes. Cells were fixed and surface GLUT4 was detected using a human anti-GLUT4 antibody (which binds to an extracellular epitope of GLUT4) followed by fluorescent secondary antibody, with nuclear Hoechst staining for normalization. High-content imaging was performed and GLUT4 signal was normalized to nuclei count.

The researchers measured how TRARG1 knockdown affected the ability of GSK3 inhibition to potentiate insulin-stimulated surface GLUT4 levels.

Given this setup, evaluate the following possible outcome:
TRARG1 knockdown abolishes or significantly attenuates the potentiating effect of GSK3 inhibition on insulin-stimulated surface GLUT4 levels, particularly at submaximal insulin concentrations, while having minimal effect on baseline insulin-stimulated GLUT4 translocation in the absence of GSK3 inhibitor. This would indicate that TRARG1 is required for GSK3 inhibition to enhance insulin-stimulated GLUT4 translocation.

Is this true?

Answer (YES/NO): NO